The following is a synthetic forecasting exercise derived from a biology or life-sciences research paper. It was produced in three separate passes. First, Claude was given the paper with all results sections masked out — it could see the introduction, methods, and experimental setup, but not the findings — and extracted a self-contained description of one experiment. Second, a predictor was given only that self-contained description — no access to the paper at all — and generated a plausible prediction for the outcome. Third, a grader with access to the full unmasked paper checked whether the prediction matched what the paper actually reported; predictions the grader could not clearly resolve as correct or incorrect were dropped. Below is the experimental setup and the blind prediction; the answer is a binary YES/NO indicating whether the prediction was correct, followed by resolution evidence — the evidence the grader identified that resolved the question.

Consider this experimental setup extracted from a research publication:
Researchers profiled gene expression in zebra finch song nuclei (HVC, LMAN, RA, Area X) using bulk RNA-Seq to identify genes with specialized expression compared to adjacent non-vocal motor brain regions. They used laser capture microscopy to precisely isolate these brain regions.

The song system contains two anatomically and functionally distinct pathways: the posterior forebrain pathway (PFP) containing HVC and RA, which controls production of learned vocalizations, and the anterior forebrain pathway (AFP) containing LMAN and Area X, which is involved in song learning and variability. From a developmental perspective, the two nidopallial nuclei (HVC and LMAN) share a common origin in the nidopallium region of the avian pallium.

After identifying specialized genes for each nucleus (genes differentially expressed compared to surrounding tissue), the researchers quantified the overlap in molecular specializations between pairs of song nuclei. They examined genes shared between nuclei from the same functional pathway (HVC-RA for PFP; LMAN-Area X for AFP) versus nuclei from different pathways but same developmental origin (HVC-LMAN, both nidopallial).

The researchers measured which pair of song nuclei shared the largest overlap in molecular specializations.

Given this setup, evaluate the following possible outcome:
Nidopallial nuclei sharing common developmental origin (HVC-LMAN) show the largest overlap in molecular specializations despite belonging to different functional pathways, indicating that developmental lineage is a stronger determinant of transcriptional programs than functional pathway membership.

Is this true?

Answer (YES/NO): YES